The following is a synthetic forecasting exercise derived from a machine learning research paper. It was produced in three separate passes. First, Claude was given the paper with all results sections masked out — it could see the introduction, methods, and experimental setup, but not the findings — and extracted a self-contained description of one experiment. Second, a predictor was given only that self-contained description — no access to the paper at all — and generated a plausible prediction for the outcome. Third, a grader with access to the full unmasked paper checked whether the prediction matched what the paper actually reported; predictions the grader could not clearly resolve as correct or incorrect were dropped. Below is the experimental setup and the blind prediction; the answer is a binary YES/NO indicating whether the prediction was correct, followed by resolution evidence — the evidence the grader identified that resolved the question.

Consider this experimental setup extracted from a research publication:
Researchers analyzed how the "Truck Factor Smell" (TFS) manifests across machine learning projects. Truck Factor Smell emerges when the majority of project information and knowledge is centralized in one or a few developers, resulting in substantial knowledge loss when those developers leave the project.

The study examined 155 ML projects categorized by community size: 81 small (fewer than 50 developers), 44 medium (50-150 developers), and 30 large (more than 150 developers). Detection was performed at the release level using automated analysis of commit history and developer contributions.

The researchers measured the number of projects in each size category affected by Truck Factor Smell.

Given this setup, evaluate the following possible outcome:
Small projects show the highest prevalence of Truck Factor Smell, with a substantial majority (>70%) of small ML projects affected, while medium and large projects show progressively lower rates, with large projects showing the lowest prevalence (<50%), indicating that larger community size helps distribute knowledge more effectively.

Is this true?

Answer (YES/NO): NO